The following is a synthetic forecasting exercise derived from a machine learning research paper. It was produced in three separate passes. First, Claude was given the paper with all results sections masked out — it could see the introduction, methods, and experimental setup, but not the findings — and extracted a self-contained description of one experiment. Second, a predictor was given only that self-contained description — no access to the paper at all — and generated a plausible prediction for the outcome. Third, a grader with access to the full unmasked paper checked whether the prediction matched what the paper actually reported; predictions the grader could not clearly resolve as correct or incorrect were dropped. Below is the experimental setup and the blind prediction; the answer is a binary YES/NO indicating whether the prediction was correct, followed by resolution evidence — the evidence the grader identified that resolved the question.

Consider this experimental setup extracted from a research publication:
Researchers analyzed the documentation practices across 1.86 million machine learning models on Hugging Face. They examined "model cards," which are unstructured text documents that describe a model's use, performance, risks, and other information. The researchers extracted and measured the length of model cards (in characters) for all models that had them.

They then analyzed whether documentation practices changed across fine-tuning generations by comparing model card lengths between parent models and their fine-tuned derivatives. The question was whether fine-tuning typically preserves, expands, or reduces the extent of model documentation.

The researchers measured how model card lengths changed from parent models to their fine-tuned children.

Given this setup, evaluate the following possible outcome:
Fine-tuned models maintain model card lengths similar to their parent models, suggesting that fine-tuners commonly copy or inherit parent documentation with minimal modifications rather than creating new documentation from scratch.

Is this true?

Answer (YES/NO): NO